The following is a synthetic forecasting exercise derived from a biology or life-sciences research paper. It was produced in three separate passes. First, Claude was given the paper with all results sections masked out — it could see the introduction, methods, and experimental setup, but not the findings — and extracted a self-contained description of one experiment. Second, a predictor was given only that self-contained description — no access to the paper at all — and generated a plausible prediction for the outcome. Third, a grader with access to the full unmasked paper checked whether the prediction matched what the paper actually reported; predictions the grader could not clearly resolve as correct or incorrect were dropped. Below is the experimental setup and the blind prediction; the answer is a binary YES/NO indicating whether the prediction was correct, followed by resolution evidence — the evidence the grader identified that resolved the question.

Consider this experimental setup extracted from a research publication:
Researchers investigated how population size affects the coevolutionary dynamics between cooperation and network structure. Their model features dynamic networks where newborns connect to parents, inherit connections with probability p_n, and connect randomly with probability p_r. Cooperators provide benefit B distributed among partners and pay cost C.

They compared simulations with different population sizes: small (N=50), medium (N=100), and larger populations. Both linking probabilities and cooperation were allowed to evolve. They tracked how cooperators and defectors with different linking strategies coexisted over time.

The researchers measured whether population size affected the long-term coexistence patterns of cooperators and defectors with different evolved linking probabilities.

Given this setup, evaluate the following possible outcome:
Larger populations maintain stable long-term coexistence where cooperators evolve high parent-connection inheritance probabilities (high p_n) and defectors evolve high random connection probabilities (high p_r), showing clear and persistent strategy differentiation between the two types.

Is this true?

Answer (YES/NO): NO